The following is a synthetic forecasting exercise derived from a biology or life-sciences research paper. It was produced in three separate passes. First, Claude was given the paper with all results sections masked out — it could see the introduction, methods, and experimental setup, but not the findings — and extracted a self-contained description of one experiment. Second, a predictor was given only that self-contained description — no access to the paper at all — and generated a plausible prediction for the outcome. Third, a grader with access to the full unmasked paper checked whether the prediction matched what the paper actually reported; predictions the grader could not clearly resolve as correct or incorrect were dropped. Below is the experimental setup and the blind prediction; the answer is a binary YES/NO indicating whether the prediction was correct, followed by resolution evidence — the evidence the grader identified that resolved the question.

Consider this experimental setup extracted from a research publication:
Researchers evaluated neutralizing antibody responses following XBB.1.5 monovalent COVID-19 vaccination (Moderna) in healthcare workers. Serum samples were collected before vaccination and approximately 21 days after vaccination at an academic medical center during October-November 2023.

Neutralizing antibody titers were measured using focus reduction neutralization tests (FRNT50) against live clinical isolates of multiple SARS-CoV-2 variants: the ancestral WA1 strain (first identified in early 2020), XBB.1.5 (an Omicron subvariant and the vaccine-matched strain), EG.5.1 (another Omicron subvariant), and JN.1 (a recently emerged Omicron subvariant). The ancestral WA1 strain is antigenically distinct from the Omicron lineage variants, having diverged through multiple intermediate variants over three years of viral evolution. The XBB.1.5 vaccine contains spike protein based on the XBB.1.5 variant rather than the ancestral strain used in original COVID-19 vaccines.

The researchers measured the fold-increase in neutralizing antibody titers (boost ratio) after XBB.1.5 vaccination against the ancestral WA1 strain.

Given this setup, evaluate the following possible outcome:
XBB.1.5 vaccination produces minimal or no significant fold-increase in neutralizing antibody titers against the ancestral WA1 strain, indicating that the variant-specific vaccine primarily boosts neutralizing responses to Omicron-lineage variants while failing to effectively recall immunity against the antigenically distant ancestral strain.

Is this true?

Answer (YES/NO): NO